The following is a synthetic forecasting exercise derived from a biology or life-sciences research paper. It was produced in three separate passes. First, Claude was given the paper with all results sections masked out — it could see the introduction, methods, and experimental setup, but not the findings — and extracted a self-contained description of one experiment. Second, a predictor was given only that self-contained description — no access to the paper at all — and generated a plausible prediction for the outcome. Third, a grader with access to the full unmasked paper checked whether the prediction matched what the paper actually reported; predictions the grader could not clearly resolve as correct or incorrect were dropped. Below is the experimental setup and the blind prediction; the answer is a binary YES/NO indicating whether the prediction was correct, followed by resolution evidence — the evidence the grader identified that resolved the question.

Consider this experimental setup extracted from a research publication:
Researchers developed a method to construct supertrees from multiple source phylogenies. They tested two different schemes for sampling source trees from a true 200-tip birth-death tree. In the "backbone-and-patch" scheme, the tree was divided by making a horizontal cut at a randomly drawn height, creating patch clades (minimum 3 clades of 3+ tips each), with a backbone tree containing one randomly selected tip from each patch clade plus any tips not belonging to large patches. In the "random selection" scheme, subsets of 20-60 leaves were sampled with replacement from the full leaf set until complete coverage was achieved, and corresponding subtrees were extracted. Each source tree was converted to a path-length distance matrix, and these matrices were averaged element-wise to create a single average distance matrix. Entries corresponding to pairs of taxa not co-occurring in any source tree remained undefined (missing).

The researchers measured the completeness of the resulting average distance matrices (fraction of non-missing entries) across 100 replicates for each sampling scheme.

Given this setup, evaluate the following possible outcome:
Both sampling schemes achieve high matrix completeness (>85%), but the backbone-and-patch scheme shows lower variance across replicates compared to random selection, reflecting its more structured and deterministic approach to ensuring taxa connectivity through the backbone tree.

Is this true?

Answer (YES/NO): NO